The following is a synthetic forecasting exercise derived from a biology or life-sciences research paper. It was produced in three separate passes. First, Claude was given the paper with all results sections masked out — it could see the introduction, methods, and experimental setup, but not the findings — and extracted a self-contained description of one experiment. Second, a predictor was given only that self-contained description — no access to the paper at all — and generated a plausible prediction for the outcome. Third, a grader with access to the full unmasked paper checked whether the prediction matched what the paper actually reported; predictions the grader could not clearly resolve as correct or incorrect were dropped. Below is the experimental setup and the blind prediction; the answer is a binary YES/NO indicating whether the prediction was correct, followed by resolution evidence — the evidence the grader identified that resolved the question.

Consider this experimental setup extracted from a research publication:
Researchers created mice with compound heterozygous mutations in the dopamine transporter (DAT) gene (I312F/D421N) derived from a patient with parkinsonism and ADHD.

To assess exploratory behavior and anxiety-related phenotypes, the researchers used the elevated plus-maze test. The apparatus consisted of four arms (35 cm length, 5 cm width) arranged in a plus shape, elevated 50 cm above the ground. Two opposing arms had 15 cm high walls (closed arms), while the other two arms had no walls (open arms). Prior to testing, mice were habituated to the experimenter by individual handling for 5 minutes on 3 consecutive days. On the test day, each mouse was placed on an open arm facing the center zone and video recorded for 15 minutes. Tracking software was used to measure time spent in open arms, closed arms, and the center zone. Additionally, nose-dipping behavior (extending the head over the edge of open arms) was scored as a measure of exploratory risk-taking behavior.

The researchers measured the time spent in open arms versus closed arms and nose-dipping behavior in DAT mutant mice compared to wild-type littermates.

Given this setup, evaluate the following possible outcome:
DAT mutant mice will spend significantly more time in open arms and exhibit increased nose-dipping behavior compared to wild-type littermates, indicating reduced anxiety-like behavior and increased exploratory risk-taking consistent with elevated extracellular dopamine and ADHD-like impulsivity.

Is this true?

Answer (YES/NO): YES